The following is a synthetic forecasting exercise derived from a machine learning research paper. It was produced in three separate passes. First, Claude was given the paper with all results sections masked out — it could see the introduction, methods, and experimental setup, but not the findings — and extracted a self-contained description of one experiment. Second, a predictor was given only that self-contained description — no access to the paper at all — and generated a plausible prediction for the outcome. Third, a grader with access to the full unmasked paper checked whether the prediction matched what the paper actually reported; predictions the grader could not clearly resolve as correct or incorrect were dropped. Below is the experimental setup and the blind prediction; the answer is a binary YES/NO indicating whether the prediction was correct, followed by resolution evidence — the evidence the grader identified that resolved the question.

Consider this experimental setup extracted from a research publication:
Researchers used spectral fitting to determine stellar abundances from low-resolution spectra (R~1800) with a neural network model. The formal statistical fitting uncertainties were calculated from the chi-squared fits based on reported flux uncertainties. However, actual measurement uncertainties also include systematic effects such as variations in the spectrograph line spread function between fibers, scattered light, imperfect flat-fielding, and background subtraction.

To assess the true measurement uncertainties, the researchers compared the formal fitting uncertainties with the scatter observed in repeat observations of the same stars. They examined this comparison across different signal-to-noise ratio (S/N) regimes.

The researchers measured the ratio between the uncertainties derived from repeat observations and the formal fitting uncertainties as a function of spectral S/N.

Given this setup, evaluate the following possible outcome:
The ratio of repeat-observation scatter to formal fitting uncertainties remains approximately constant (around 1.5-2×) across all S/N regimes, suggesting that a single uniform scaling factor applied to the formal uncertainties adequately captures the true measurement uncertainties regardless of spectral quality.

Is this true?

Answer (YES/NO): NO